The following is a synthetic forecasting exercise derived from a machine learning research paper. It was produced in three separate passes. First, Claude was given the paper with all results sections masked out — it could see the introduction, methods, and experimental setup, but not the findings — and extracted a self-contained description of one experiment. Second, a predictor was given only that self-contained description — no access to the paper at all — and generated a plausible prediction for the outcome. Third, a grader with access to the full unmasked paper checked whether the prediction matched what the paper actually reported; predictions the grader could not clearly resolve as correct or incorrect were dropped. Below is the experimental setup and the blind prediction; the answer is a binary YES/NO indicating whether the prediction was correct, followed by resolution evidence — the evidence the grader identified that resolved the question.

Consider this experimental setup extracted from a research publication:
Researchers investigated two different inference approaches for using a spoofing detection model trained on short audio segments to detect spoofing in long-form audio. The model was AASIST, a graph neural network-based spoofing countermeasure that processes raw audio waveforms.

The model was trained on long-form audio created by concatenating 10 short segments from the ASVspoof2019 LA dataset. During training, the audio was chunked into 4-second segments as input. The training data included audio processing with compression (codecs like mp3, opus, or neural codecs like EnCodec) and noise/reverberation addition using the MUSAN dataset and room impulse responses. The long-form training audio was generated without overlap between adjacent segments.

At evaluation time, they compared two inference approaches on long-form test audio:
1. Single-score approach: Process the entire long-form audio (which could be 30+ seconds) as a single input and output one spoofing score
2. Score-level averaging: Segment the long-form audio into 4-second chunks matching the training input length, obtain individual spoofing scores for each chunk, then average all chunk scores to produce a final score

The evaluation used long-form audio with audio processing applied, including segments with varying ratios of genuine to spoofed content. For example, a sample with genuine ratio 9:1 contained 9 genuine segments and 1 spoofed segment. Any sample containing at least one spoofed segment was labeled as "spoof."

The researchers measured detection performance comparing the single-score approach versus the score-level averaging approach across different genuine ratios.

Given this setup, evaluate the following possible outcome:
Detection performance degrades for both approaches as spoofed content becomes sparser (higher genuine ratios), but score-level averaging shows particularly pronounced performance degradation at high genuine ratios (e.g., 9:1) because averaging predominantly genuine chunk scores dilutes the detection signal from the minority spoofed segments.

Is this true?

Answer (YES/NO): NO